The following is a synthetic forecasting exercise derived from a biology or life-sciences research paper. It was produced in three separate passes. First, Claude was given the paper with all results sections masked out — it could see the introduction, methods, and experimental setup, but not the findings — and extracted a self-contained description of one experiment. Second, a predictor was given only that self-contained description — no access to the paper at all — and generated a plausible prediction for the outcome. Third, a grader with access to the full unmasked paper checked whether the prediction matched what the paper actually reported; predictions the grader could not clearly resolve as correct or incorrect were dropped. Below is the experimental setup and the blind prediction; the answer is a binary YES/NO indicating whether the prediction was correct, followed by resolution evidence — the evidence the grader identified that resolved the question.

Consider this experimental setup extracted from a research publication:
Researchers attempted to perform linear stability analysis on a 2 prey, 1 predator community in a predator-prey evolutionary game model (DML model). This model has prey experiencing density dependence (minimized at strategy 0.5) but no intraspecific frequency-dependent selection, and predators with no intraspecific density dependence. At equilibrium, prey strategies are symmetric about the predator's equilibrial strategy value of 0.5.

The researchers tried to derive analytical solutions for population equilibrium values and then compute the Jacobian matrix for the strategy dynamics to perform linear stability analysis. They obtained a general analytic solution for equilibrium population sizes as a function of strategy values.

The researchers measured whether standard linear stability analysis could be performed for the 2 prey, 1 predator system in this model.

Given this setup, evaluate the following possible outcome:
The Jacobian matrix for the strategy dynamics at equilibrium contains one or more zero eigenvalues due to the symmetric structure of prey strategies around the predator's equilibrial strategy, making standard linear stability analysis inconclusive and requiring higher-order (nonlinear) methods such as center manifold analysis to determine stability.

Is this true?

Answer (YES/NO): NO